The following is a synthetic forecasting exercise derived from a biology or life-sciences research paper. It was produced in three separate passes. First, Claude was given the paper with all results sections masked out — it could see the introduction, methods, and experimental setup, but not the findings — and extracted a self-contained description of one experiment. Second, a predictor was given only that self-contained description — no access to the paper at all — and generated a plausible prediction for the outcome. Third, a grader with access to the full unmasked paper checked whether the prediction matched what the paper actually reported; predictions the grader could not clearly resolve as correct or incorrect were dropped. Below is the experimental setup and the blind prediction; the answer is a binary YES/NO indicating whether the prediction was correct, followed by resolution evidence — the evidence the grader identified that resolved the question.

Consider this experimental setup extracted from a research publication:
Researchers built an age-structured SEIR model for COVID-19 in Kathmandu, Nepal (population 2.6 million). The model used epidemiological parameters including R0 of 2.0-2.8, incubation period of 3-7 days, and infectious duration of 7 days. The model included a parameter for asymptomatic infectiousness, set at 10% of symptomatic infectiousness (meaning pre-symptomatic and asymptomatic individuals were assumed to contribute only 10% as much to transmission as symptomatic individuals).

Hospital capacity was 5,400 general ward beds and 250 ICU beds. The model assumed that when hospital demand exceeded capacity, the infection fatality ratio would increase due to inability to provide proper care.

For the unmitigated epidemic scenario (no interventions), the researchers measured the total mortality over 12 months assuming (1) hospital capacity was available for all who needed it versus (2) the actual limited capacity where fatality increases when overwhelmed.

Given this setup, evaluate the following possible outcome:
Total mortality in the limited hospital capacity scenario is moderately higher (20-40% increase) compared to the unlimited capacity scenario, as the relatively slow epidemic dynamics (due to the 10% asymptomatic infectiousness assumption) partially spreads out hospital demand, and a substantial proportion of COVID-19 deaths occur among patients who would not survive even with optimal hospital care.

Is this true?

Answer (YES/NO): NO